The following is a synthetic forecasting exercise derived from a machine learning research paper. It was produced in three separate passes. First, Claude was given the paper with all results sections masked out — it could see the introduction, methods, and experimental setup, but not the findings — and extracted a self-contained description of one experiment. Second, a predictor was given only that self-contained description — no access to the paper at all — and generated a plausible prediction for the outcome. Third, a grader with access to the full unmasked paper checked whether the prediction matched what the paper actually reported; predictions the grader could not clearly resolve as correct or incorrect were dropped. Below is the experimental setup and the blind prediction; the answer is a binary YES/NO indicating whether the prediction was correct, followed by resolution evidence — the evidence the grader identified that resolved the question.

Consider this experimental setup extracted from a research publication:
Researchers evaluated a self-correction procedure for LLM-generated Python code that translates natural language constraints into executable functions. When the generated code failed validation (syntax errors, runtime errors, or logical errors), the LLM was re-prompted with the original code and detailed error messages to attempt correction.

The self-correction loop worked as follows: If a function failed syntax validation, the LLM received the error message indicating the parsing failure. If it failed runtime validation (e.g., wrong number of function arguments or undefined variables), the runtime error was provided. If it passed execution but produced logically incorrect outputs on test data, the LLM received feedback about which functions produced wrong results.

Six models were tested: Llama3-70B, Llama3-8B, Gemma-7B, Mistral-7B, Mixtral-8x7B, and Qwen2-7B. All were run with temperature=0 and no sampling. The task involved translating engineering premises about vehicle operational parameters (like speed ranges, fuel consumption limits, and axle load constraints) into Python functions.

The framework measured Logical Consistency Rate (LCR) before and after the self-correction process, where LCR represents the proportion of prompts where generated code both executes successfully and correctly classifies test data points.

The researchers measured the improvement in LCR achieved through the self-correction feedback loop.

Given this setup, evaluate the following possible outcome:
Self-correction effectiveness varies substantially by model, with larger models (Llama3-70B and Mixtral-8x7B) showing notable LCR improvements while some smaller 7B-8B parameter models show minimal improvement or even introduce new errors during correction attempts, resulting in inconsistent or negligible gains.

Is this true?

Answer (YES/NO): NO